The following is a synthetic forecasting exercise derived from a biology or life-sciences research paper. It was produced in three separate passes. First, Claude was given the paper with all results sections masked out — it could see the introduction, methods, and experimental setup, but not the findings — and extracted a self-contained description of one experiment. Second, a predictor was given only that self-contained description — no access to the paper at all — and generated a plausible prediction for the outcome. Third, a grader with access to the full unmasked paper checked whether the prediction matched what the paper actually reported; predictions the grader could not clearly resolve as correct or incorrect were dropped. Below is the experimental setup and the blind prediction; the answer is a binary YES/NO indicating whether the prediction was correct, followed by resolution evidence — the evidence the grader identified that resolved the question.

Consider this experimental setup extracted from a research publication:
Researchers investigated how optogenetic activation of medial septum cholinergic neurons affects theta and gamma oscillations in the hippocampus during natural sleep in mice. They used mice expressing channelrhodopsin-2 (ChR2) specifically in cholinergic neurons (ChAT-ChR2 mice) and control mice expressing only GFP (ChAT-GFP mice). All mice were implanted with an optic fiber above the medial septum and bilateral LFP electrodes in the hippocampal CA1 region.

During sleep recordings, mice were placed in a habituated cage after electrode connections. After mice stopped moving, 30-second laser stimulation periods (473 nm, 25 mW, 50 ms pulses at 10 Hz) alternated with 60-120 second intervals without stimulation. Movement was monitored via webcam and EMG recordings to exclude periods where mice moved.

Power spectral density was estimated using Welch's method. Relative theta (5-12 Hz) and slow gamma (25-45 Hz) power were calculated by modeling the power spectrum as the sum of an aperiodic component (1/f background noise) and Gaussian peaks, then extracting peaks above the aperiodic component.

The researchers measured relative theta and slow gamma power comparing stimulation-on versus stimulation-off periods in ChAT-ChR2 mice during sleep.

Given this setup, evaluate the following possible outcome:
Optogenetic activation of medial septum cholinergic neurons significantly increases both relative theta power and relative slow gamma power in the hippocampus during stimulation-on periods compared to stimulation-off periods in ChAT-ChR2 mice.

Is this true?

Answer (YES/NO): YES